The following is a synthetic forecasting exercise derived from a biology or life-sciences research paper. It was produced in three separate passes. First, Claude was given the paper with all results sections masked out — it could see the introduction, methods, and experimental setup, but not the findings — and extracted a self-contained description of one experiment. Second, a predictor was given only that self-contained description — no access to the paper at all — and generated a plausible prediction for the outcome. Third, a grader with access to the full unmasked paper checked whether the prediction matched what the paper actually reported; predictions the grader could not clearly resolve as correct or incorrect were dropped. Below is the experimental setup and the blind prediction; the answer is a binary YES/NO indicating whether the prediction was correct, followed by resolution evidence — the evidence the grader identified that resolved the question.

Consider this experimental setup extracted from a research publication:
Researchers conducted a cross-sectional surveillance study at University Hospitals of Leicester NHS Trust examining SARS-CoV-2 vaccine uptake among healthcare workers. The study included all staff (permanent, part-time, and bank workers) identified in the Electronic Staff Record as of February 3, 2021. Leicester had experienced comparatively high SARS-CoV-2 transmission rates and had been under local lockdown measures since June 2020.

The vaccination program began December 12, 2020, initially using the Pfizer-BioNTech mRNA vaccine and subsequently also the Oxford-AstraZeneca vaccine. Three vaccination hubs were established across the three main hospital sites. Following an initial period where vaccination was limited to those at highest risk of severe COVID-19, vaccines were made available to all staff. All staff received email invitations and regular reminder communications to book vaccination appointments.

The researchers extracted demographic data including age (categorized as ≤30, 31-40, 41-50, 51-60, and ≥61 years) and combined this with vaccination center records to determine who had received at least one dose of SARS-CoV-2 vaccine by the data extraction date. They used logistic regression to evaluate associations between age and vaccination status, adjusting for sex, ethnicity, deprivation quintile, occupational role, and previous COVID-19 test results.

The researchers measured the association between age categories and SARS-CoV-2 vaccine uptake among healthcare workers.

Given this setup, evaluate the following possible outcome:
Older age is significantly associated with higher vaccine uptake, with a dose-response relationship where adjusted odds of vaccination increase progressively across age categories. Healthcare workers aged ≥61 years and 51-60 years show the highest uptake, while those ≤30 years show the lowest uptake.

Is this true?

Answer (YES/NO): YES